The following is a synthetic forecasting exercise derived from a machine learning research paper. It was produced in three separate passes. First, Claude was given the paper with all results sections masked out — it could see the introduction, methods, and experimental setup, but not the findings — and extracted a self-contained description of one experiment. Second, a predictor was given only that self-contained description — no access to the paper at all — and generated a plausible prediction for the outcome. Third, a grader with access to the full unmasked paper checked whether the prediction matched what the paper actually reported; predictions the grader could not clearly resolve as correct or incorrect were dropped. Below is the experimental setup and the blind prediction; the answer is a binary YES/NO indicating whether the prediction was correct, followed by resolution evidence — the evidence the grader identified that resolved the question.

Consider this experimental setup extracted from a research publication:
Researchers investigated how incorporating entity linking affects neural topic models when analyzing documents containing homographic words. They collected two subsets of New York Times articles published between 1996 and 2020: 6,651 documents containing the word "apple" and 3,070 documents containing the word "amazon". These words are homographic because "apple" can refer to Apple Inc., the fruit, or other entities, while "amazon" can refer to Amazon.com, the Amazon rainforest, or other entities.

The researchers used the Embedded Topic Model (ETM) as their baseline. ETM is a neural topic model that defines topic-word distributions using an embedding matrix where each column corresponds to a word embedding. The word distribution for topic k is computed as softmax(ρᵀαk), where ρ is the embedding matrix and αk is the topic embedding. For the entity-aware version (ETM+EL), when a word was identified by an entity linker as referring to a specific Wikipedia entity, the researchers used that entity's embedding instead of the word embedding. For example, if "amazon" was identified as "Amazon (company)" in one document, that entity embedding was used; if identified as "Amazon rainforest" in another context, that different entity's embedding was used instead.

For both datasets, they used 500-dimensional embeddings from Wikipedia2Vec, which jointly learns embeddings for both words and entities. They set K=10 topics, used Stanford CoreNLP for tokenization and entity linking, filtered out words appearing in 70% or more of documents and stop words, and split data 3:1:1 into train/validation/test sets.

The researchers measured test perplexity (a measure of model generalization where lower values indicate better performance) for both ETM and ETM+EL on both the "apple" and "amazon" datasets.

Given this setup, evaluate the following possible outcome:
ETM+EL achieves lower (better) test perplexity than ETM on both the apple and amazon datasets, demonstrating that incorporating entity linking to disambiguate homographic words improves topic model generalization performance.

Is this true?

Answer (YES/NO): NO